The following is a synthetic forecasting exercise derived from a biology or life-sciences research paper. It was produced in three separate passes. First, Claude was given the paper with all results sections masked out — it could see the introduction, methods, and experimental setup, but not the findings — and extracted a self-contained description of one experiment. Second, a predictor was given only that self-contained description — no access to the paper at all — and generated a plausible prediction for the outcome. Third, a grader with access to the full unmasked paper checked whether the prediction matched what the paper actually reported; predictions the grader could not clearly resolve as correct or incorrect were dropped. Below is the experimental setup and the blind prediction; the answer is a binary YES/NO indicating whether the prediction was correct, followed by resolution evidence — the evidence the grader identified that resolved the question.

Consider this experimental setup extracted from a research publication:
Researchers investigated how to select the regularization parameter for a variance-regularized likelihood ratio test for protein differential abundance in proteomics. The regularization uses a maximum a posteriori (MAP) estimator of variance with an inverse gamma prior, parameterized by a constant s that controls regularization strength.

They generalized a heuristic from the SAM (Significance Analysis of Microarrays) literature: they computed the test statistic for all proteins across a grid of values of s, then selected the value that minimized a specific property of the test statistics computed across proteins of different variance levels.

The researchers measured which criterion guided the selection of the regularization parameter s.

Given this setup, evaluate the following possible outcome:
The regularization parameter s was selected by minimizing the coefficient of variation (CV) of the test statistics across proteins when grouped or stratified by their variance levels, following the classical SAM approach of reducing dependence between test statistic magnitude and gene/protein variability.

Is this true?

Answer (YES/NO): YES